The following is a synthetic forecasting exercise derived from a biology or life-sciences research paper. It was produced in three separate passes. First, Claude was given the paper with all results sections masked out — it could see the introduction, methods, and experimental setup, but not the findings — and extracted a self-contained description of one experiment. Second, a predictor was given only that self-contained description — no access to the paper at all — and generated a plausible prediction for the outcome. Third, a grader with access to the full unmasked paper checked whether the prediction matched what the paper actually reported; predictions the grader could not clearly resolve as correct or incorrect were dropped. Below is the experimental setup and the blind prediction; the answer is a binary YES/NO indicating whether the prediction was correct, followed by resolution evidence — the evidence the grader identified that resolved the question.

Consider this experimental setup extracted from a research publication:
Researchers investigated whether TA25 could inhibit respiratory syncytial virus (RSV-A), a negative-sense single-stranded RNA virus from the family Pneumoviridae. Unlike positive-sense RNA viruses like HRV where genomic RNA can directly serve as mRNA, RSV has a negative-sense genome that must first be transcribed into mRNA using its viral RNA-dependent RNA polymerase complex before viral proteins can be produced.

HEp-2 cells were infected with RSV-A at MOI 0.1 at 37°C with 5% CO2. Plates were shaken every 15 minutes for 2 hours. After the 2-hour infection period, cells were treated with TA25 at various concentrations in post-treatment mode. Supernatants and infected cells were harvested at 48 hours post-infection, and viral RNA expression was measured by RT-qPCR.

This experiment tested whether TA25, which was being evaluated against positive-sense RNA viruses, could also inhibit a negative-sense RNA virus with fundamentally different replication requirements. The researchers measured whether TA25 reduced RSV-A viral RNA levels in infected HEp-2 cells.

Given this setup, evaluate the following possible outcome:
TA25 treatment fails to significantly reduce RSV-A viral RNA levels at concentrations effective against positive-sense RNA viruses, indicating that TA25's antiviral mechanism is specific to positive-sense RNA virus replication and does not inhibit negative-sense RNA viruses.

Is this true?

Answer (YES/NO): NO